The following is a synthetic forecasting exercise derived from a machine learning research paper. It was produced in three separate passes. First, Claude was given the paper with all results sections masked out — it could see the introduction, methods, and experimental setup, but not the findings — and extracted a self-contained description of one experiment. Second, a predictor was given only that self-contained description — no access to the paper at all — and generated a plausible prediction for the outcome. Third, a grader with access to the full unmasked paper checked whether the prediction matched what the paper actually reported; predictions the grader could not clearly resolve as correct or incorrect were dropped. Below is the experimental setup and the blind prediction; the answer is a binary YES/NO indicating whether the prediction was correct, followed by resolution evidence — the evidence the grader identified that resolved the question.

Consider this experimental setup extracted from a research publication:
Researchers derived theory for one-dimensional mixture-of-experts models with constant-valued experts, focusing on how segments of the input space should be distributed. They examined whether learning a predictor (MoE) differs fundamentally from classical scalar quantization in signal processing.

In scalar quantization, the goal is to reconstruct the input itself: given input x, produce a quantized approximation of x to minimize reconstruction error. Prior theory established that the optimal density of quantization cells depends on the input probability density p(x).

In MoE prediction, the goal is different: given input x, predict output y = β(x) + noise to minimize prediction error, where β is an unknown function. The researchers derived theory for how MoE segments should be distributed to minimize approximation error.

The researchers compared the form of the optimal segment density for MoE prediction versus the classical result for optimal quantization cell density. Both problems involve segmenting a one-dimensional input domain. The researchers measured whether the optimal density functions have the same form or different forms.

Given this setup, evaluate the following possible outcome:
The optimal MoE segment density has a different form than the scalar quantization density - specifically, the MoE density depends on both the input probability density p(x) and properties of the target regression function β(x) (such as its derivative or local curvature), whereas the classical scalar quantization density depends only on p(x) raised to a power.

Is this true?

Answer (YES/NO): YES